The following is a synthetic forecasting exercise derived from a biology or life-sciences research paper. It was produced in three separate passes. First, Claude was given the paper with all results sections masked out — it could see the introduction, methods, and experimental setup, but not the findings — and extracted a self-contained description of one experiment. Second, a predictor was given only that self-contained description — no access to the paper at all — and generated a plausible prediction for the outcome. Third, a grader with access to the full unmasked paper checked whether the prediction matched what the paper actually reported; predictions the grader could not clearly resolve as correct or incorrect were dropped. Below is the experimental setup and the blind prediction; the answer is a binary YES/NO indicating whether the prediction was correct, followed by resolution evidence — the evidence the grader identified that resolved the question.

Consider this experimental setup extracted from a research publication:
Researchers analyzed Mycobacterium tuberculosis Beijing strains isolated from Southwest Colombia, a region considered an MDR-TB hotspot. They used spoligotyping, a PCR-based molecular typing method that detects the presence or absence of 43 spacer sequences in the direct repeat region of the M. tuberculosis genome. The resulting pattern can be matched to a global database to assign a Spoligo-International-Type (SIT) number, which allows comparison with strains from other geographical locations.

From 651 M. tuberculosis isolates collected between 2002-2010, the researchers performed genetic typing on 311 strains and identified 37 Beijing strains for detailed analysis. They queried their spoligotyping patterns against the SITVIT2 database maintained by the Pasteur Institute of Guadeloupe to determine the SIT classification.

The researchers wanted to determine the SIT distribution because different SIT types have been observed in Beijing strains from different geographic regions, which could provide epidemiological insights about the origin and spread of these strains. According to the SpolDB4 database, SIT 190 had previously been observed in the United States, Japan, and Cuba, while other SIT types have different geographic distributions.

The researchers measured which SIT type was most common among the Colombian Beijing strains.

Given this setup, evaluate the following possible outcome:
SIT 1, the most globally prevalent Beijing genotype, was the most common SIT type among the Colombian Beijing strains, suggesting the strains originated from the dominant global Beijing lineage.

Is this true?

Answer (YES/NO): NO